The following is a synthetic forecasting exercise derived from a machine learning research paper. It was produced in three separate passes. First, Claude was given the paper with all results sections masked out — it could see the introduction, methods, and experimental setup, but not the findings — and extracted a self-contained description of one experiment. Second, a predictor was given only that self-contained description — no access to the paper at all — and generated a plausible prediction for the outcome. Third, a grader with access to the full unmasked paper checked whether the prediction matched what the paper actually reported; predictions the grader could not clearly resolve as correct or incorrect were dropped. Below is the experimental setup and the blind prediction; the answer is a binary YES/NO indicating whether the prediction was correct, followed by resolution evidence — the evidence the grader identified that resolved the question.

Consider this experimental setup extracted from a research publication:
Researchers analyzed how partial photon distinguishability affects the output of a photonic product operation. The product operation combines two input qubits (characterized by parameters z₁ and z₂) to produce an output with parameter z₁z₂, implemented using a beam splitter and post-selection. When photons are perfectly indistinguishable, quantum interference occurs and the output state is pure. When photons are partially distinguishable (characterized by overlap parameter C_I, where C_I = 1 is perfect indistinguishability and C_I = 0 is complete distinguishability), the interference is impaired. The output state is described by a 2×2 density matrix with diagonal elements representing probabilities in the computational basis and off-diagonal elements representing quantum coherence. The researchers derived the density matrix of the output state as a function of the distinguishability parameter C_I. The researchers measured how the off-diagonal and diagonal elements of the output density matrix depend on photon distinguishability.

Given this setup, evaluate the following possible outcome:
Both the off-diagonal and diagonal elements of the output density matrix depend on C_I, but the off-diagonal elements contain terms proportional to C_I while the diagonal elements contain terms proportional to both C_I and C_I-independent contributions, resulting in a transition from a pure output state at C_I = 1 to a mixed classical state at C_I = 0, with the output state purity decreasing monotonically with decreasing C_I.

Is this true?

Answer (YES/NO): NO